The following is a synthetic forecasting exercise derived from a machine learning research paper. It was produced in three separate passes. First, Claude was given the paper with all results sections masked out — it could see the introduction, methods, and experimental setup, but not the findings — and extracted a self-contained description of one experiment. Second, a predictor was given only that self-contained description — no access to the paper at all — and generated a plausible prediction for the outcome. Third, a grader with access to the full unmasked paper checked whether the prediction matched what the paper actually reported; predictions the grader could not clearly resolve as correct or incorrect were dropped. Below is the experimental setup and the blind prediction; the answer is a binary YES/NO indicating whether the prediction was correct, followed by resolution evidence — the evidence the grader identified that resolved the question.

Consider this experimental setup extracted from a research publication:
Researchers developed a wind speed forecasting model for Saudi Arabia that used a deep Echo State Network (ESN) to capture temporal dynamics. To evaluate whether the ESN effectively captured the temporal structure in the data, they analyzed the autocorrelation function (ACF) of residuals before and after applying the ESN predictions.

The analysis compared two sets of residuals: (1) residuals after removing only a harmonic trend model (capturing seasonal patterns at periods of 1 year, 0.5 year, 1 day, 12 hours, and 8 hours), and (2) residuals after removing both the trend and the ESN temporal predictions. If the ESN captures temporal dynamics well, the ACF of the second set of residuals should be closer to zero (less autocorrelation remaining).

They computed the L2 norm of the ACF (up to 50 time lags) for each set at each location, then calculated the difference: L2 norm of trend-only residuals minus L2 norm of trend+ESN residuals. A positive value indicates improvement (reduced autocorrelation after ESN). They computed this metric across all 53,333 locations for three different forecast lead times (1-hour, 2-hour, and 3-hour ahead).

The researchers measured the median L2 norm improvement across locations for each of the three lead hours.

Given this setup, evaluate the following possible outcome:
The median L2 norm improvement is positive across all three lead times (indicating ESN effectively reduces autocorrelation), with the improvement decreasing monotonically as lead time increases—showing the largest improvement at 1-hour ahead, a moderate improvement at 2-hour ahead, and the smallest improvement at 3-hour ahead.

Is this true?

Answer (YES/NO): NO